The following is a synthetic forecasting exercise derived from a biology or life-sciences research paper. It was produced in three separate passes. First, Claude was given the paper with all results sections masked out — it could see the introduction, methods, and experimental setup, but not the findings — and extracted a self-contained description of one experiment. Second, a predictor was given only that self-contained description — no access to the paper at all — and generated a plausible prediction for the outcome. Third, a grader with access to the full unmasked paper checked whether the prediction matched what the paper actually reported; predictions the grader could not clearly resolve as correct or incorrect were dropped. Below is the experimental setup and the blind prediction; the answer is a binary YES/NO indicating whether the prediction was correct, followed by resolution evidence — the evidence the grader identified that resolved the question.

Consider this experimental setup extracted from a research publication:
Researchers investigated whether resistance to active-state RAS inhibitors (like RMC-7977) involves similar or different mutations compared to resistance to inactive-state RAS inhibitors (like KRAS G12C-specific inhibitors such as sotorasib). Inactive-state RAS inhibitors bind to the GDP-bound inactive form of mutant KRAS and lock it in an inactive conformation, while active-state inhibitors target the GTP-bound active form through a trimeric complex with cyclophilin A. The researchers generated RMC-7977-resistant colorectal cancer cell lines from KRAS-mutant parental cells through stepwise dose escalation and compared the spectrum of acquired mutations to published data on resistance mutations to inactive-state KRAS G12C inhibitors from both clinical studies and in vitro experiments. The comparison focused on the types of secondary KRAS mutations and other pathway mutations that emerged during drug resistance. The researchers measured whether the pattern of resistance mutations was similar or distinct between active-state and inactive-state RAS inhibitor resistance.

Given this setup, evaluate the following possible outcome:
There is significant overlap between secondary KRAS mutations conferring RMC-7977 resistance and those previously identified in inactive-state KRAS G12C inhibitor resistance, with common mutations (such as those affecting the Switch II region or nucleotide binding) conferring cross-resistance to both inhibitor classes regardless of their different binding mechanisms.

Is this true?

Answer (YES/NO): NO